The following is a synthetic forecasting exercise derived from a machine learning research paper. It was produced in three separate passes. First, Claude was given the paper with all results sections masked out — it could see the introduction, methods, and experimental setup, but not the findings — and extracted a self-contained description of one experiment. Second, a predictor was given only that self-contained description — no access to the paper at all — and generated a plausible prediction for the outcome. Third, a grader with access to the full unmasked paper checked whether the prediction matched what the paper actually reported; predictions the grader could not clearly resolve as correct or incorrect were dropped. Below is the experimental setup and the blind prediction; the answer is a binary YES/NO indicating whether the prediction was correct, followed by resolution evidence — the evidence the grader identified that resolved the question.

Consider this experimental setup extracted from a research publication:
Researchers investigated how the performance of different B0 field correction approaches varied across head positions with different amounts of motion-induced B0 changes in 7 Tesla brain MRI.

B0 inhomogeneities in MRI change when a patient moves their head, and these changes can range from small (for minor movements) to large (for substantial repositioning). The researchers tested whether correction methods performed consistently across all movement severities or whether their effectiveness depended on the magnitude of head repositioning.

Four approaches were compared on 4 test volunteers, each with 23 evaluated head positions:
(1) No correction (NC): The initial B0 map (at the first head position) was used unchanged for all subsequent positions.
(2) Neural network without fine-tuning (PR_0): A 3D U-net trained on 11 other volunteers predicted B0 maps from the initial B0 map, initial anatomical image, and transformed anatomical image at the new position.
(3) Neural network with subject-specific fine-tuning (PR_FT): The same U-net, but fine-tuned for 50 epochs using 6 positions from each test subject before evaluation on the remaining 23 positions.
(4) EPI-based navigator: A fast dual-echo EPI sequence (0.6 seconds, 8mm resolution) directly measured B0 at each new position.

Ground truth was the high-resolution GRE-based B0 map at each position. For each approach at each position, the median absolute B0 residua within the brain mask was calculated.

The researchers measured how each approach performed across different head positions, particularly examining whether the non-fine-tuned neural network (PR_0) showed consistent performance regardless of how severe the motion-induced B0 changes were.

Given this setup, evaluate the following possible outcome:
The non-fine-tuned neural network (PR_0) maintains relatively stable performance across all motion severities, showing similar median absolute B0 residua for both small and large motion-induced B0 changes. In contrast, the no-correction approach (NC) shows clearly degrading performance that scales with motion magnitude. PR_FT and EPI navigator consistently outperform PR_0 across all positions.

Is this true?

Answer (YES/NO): YES